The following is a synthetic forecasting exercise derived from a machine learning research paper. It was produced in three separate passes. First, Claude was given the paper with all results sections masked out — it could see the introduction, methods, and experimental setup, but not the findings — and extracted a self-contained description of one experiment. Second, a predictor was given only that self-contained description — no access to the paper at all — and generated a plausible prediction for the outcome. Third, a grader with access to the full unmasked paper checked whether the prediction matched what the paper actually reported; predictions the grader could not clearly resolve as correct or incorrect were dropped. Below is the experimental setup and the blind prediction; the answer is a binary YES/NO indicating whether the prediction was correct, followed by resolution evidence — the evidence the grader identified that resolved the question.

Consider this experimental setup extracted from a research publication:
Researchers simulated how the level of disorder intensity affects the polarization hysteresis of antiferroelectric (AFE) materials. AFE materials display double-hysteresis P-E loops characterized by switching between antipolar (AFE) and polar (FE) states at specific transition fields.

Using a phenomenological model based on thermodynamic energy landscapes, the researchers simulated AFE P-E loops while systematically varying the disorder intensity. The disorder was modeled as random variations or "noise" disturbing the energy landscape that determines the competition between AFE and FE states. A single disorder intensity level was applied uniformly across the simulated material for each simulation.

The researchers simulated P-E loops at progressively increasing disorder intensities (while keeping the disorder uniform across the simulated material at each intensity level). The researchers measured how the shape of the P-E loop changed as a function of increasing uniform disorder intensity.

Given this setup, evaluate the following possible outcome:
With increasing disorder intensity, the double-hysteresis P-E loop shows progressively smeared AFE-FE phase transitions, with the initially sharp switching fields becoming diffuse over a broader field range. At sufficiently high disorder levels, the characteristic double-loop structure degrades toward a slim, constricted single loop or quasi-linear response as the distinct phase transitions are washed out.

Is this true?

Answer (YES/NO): NO